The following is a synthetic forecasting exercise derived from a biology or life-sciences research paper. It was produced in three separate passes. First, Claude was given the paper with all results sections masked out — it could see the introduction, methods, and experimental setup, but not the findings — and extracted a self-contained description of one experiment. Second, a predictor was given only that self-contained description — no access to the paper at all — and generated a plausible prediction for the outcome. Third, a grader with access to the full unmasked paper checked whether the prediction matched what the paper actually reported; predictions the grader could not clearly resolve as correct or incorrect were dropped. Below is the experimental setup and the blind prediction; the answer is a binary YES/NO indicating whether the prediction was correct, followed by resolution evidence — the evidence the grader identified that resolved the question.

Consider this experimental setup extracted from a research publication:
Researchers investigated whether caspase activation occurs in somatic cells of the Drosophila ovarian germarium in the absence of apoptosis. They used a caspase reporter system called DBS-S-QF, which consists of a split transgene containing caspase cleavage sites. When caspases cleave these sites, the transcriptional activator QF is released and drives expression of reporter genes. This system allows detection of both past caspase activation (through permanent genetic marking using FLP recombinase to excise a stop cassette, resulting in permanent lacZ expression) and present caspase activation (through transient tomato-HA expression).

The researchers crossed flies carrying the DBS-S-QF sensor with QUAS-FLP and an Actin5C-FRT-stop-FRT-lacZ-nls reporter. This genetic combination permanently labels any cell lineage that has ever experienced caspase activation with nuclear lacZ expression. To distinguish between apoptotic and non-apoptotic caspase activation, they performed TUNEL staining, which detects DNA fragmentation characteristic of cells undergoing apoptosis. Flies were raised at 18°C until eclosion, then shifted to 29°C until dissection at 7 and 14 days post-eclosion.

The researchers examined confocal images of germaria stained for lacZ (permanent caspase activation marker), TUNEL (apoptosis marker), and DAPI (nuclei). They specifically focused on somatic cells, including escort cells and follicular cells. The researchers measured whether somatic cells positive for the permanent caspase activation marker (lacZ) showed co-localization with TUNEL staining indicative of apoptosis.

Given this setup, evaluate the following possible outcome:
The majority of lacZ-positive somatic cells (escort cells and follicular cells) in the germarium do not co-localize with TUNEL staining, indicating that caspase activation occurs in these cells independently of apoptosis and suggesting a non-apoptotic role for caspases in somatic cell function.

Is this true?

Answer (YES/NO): YES